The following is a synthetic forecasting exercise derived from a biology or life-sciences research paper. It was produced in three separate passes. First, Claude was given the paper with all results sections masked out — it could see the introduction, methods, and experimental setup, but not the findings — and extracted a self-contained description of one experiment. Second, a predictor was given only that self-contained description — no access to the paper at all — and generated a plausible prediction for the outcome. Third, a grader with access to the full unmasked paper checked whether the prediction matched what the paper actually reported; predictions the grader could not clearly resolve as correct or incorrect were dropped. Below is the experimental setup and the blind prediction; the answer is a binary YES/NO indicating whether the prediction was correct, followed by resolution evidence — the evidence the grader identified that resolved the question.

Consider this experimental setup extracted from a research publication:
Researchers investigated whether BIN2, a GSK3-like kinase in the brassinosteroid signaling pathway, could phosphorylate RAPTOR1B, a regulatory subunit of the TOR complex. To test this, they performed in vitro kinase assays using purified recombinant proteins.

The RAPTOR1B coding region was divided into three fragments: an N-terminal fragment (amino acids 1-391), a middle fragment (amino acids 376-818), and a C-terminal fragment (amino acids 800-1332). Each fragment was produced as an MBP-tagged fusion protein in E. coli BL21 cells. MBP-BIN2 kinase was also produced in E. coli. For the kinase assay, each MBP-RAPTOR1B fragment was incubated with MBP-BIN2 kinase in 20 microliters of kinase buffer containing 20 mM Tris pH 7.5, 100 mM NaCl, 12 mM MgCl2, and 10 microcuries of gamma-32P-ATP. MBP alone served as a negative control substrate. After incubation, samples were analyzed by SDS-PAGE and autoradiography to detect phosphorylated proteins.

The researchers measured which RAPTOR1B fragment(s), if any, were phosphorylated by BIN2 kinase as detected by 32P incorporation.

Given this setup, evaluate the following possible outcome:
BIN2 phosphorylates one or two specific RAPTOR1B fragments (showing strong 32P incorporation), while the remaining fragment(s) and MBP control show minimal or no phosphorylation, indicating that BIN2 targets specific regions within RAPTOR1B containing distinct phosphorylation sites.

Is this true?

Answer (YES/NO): YES